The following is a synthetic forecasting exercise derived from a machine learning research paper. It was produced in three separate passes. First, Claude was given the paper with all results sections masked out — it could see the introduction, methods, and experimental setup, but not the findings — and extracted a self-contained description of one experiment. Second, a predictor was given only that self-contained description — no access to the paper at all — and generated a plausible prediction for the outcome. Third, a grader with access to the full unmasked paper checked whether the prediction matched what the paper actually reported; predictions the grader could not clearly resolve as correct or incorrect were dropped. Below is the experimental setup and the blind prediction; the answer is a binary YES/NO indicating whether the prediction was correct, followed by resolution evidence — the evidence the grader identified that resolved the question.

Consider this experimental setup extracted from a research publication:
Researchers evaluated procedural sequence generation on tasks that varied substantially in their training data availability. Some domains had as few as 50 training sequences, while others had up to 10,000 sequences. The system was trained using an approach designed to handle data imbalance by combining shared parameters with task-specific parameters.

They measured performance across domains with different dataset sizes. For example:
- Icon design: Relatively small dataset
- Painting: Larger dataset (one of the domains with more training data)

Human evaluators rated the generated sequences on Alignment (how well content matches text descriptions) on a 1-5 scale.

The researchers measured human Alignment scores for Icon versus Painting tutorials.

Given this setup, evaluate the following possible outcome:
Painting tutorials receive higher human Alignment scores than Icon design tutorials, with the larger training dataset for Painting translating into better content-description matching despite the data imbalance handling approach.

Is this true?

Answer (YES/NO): NO